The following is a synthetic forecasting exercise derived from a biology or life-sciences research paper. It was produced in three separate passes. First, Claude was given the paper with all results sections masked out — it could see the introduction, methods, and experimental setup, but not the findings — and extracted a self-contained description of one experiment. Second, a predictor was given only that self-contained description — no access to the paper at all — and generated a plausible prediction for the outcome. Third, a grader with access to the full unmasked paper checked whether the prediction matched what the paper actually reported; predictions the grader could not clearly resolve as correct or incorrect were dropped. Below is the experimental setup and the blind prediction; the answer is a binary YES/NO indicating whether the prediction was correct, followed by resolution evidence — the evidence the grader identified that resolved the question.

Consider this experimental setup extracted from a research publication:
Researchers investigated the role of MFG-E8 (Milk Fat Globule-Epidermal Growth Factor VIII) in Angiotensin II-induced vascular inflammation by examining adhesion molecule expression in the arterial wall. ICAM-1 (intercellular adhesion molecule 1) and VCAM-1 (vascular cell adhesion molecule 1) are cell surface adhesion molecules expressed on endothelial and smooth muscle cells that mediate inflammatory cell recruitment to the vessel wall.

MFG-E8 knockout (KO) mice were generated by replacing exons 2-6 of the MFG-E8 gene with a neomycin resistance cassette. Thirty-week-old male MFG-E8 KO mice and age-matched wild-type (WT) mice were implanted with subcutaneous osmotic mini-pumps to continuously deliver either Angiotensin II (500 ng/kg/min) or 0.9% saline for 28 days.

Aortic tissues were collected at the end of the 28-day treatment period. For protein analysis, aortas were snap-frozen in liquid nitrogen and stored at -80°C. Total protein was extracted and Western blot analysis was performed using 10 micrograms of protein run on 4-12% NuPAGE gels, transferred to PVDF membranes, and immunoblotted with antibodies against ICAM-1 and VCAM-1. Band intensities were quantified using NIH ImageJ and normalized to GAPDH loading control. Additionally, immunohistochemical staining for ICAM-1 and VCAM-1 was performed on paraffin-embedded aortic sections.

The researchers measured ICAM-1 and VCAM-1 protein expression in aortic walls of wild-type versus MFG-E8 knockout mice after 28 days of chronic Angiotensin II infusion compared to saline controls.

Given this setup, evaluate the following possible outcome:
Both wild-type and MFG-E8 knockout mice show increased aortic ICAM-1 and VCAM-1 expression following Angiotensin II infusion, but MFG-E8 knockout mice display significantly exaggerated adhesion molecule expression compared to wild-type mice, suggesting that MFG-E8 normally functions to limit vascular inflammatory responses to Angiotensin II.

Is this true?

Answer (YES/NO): NO